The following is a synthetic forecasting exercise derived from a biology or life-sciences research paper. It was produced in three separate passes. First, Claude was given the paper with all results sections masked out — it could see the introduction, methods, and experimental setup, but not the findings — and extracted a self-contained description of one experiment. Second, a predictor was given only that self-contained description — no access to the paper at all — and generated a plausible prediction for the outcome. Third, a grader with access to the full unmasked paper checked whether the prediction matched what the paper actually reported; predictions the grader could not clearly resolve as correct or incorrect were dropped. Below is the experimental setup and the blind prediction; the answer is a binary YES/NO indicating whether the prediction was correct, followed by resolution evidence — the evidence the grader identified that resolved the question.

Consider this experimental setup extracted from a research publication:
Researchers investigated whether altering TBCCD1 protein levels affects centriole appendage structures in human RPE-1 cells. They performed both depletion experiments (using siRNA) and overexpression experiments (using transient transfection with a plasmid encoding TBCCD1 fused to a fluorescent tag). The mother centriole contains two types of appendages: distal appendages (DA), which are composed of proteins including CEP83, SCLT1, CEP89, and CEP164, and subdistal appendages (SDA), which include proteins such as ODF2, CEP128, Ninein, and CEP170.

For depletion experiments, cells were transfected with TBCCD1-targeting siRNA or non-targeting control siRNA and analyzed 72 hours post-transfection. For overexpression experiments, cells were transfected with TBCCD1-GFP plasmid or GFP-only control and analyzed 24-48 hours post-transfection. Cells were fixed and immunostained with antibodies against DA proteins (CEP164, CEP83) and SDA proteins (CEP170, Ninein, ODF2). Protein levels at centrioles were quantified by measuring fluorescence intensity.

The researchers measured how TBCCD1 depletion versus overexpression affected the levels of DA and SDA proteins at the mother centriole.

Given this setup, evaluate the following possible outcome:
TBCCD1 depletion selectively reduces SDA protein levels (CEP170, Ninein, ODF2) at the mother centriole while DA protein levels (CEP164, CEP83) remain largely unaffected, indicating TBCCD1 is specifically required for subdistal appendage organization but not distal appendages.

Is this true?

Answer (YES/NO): NO